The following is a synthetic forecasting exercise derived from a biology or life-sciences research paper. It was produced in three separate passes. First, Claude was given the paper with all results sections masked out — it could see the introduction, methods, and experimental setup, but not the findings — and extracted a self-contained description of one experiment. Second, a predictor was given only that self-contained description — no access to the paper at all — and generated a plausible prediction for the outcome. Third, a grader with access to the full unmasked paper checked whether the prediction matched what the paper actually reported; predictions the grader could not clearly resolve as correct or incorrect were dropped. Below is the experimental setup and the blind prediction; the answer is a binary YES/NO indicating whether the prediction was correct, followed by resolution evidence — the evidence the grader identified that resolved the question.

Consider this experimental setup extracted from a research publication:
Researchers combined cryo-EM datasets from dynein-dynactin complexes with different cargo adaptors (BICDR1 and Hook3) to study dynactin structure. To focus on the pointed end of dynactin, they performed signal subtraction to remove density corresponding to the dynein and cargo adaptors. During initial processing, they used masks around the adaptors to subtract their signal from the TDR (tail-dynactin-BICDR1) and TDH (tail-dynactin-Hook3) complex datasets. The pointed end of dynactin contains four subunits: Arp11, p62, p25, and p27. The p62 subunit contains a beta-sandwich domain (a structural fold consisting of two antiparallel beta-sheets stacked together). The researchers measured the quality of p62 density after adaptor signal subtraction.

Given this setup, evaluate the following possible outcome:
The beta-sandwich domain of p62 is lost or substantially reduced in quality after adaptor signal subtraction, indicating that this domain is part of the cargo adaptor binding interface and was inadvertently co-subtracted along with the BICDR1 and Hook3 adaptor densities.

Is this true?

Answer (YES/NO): YES